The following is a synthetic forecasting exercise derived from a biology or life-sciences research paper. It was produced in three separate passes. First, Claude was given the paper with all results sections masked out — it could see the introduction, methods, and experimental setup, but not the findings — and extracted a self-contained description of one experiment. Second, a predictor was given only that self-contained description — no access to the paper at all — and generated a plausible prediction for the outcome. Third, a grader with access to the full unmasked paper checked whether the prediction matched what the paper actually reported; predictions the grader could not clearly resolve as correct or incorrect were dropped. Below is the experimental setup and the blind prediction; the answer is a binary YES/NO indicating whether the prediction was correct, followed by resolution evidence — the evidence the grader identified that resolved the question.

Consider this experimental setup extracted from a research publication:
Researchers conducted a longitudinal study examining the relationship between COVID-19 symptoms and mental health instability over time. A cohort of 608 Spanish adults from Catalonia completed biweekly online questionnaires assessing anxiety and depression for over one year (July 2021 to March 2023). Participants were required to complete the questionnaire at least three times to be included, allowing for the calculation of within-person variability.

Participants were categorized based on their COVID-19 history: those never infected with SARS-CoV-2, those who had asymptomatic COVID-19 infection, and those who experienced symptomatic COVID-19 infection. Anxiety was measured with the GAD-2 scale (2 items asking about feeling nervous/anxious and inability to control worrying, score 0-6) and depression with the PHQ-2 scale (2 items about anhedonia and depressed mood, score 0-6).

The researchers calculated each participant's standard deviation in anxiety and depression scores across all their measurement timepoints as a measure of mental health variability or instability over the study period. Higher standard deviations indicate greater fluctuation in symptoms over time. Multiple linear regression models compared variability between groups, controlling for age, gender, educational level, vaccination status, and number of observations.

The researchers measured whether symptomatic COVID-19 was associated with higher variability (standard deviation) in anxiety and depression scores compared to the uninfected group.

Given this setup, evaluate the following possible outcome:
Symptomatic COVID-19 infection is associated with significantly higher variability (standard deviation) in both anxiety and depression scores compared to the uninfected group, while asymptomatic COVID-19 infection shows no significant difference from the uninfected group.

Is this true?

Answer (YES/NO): YES